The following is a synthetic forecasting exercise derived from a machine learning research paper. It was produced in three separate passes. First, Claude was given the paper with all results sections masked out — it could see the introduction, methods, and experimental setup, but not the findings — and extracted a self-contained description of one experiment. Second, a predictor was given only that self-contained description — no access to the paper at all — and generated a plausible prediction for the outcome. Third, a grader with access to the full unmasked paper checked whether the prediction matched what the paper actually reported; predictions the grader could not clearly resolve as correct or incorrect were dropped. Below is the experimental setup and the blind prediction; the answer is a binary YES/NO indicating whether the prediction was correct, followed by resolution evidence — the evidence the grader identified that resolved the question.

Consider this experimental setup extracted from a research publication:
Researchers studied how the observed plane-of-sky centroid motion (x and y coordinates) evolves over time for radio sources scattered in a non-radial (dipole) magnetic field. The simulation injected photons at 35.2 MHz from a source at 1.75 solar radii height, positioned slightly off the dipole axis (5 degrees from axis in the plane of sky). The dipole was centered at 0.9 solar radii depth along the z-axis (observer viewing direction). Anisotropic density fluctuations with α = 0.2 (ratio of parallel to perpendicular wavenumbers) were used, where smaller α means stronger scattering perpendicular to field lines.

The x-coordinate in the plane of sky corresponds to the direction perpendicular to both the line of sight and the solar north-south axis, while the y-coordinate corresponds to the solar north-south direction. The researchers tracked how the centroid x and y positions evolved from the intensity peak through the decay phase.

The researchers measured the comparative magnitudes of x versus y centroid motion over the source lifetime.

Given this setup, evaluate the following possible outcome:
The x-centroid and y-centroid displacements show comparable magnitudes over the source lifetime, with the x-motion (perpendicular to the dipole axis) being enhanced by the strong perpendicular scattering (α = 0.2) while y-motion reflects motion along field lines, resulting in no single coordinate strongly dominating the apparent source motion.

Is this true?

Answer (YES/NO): NO